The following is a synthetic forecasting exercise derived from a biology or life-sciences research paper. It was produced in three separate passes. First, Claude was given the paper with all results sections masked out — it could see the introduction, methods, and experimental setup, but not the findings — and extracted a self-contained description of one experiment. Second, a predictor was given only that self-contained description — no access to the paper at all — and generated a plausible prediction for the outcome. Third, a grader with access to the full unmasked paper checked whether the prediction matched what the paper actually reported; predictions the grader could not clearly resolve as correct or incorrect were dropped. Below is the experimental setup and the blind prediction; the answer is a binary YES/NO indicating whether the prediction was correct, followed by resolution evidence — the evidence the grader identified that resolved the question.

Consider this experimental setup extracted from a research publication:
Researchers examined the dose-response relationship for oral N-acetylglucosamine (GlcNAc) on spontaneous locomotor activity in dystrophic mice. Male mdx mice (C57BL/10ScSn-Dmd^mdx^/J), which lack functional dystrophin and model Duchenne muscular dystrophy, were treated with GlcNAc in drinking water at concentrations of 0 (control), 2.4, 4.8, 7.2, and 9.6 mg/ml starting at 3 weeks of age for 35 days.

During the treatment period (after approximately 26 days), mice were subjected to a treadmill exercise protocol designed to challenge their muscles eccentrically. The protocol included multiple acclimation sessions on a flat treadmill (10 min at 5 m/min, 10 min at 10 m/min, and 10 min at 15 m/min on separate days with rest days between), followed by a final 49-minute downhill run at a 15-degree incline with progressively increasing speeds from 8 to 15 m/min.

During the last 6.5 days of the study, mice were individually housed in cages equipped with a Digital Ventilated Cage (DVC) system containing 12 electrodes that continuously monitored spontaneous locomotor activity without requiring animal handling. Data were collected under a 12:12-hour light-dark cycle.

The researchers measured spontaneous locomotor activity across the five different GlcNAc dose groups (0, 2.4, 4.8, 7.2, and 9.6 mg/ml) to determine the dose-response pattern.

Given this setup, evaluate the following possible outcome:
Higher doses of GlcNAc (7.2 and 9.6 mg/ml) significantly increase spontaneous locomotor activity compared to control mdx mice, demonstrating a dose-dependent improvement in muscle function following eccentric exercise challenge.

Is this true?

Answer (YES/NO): NO